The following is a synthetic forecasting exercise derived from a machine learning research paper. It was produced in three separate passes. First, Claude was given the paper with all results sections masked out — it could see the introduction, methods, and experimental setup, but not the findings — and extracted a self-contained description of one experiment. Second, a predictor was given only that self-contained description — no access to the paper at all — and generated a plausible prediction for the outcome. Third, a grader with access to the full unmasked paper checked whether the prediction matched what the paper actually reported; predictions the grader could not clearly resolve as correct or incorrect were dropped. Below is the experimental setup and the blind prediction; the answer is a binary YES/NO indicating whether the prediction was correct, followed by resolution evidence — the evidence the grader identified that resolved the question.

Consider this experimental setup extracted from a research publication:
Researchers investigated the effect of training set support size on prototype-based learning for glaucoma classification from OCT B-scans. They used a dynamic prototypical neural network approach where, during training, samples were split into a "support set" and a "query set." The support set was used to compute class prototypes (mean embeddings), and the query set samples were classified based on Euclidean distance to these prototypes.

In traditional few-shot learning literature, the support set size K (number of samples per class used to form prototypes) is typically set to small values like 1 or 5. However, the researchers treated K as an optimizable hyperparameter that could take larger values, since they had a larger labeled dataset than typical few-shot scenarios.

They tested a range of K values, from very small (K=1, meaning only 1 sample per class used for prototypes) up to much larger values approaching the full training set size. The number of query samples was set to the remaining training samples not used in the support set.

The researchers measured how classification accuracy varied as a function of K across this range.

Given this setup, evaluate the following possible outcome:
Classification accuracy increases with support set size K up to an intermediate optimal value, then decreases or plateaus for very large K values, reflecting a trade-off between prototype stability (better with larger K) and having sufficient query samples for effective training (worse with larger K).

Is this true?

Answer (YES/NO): YES